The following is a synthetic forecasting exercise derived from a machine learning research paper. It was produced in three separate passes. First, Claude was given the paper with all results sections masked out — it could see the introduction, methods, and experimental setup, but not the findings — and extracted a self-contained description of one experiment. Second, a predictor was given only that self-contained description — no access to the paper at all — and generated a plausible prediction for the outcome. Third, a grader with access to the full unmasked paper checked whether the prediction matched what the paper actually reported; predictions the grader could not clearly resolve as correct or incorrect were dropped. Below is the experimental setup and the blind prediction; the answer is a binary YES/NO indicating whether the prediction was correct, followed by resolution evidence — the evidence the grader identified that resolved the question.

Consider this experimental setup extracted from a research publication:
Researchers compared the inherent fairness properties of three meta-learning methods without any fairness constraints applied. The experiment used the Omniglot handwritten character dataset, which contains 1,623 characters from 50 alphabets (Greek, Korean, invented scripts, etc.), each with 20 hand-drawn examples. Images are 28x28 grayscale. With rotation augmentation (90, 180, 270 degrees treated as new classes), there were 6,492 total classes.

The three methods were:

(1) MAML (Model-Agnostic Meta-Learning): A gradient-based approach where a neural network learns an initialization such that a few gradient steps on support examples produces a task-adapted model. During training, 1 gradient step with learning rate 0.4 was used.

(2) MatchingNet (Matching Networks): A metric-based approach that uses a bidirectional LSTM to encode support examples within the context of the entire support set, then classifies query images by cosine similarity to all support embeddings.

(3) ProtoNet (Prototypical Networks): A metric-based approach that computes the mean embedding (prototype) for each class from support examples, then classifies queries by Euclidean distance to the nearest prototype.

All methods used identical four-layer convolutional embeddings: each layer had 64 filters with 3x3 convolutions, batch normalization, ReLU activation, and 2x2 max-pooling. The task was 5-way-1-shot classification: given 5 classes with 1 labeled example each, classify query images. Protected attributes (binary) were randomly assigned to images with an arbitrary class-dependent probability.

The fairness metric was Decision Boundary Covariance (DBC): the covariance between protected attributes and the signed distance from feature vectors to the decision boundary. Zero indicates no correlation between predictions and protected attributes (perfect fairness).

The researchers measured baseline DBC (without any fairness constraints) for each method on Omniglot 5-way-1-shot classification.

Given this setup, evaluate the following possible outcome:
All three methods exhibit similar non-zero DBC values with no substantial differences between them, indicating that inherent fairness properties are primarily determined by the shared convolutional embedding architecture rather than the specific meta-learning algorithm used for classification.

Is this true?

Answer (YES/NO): NO